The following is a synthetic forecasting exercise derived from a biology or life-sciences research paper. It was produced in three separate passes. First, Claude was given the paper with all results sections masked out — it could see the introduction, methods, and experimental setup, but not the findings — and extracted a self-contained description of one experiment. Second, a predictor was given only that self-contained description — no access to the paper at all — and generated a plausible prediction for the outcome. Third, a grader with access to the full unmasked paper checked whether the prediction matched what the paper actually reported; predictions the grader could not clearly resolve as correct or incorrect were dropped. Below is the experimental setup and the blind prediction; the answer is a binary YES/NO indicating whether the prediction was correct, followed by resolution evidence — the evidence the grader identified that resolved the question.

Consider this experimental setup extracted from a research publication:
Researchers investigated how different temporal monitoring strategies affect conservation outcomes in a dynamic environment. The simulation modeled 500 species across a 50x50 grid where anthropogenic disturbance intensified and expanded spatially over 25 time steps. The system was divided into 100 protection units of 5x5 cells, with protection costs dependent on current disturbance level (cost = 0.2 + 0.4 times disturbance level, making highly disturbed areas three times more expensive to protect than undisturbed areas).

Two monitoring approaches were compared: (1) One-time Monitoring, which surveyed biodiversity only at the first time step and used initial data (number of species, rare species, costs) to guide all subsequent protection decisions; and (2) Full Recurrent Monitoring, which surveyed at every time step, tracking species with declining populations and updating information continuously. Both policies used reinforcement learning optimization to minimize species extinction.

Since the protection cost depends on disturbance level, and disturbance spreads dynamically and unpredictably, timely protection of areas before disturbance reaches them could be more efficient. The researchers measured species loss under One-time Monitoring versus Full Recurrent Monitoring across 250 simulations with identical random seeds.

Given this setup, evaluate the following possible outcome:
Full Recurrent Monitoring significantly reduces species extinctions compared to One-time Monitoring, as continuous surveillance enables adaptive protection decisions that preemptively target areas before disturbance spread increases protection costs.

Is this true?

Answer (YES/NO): YES